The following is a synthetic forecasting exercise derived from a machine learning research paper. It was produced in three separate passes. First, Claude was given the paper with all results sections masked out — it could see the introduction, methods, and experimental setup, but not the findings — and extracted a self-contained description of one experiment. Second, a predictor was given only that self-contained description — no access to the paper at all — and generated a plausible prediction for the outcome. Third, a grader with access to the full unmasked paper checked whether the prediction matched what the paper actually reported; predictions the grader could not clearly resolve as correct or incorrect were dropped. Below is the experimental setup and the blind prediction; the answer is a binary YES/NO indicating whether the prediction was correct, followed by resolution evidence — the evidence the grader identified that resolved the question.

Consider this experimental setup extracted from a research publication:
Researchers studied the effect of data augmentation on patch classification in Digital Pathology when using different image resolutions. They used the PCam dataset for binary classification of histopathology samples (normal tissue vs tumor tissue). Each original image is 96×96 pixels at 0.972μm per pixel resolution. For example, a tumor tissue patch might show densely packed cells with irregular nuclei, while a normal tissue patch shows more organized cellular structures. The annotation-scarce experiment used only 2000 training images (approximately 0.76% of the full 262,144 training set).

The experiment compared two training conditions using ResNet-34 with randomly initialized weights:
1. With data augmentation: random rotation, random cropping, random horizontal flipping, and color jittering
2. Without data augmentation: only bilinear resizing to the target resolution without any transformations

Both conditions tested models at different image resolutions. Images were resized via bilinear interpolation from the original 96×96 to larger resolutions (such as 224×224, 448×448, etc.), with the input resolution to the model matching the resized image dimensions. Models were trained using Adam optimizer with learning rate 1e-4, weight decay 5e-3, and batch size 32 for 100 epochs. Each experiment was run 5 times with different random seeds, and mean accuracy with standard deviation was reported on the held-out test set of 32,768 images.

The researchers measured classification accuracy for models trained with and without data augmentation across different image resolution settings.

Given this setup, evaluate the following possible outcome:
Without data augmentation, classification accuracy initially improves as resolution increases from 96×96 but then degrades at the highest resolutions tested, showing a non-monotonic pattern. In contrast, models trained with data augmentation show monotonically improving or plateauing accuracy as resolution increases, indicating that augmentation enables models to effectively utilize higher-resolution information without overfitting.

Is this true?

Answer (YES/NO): NO